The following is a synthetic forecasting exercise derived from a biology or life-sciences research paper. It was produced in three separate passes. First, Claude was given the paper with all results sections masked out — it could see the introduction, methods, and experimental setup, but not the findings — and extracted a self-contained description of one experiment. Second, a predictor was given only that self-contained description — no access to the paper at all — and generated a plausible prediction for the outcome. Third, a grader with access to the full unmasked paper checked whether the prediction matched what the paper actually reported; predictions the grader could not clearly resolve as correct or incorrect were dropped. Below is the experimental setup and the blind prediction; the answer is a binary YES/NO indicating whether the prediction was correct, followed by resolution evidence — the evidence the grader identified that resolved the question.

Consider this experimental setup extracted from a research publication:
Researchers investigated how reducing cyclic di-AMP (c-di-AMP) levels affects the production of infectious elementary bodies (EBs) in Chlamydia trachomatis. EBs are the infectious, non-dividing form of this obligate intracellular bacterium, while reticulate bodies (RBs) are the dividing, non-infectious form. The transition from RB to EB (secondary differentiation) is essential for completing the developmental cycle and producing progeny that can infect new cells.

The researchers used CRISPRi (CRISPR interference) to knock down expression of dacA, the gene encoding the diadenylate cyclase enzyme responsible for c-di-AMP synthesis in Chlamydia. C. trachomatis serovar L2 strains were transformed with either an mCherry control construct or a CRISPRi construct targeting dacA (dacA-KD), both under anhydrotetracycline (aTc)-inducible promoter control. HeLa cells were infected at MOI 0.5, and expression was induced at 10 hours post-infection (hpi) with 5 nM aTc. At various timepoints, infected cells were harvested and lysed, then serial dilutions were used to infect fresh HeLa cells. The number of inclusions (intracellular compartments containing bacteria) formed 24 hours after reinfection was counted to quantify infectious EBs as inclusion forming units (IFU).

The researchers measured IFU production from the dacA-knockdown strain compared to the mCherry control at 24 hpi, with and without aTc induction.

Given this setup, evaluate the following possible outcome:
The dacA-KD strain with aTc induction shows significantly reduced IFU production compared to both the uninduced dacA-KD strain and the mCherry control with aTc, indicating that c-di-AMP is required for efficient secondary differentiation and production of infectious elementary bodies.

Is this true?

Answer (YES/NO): YES